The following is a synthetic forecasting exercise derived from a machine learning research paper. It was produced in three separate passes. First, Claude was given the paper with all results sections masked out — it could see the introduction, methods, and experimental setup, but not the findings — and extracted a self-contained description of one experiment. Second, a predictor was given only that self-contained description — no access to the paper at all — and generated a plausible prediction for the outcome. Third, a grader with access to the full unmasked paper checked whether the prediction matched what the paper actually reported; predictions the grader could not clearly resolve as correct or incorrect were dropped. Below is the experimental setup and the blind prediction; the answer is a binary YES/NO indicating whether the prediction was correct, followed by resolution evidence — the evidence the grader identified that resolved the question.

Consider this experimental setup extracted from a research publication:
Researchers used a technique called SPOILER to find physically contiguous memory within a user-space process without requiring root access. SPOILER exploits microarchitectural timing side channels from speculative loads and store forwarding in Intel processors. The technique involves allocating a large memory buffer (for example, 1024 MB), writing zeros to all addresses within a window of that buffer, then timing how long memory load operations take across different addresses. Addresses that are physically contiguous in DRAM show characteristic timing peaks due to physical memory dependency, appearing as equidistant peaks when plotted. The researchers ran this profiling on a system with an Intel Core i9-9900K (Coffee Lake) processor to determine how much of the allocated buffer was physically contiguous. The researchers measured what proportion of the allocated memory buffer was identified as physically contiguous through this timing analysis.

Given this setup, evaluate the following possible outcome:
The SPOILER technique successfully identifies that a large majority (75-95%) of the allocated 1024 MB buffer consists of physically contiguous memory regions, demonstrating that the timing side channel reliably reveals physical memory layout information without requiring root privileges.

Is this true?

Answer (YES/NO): NO